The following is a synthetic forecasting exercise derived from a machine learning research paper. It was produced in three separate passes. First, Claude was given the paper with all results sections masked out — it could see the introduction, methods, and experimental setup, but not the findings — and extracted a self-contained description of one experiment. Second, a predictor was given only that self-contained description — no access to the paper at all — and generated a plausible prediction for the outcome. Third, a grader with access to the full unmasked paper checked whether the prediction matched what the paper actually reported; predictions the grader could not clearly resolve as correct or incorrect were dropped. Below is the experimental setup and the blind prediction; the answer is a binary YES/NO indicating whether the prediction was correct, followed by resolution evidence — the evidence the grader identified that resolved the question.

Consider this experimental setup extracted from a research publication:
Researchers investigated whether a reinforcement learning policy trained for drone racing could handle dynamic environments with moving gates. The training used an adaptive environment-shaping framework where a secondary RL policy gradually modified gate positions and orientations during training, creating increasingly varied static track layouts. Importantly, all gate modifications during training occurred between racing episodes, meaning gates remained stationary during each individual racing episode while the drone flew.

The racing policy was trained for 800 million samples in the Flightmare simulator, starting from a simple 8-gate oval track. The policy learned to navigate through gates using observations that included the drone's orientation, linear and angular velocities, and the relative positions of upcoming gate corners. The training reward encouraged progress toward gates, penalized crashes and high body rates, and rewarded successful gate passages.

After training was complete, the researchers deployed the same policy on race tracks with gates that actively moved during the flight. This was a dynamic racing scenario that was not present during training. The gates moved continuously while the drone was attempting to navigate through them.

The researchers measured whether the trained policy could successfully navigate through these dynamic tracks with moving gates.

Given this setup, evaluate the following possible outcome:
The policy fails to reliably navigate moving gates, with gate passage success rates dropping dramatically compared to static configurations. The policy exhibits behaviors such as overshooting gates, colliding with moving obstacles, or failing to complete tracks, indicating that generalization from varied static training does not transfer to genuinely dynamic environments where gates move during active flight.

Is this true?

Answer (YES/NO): NO